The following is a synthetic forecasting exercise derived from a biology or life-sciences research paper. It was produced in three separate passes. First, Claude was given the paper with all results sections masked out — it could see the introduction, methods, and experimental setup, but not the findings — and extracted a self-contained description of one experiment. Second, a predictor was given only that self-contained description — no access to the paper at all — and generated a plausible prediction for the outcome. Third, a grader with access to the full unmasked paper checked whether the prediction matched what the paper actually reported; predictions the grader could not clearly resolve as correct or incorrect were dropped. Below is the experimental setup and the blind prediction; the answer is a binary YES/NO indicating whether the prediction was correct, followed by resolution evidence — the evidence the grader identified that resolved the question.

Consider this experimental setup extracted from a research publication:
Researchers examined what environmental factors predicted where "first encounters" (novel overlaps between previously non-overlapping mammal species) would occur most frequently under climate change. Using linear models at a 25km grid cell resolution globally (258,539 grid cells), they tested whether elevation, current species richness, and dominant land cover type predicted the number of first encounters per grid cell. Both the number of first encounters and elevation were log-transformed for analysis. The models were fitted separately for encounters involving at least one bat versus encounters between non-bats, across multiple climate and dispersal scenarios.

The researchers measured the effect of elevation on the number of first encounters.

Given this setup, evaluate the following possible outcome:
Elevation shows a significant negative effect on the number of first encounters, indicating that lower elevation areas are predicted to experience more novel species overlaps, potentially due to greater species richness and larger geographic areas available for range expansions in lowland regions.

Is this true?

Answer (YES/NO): NO